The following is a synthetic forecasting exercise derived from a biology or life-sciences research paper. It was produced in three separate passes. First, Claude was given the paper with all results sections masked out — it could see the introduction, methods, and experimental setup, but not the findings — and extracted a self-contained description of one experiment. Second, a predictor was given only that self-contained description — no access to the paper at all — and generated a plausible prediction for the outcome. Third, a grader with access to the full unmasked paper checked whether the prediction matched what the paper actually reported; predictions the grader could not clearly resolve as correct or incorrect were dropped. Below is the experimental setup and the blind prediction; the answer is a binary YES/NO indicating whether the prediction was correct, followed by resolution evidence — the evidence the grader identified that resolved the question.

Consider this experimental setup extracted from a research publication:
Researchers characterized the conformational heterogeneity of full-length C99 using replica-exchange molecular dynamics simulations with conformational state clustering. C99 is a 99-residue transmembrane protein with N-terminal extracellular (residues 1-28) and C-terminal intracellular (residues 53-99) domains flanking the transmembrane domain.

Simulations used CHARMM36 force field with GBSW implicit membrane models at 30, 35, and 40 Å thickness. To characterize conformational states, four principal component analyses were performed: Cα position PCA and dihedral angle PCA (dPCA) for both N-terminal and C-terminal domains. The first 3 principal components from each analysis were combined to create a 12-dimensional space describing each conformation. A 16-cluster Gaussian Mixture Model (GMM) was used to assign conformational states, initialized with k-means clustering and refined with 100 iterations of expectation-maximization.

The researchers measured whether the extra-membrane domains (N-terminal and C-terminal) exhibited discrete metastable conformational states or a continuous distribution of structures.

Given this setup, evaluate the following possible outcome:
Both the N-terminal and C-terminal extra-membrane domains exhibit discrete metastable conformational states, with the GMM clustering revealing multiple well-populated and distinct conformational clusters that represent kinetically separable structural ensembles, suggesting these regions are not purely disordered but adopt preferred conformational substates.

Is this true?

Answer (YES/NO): YES